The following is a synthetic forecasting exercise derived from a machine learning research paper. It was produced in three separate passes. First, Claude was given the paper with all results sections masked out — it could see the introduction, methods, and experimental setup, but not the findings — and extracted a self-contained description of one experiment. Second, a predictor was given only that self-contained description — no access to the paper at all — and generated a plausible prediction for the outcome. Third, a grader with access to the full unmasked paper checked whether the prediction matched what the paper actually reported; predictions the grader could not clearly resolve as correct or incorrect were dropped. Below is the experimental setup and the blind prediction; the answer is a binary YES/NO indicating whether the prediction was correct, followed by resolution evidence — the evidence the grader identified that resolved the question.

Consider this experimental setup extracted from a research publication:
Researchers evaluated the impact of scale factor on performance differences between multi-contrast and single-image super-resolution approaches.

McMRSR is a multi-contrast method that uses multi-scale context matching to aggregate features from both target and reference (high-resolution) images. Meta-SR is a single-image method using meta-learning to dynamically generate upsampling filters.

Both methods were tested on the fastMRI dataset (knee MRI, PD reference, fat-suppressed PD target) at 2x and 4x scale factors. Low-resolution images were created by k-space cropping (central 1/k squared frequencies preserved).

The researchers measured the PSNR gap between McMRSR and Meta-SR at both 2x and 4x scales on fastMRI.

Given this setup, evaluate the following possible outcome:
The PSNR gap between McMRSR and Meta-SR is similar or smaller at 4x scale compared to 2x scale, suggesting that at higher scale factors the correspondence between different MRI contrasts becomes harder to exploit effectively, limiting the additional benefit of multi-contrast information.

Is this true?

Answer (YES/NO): YES